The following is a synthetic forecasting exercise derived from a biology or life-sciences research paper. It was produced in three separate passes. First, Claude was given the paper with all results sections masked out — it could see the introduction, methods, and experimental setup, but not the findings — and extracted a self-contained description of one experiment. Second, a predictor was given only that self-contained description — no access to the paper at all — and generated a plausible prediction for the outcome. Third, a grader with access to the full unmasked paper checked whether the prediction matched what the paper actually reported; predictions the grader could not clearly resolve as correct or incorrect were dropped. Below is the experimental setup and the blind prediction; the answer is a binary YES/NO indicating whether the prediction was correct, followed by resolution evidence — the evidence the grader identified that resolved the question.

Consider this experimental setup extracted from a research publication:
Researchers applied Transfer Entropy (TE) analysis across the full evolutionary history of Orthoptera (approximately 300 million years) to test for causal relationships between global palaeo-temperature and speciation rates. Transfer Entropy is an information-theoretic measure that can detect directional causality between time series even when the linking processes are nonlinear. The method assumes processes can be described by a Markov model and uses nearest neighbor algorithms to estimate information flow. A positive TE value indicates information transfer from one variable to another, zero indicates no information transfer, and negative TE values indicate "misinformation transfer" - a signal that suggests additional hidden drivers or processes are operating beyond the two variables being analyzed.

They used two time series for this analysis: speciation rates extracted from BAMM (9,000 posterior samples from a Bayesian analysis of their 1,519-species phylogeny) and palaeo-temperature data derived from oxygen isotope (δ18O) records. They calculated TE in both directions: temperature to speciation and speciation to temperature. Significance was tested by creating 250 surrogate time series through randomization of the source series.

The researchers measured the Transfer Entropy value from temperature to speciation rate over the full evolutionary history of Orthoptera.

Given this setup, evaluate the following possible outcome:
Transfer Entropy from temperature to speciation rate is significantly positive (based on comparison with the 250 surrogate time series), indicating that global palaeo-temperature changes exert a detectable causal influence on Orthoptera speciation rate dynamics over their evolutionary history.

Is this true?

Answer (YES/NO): NO